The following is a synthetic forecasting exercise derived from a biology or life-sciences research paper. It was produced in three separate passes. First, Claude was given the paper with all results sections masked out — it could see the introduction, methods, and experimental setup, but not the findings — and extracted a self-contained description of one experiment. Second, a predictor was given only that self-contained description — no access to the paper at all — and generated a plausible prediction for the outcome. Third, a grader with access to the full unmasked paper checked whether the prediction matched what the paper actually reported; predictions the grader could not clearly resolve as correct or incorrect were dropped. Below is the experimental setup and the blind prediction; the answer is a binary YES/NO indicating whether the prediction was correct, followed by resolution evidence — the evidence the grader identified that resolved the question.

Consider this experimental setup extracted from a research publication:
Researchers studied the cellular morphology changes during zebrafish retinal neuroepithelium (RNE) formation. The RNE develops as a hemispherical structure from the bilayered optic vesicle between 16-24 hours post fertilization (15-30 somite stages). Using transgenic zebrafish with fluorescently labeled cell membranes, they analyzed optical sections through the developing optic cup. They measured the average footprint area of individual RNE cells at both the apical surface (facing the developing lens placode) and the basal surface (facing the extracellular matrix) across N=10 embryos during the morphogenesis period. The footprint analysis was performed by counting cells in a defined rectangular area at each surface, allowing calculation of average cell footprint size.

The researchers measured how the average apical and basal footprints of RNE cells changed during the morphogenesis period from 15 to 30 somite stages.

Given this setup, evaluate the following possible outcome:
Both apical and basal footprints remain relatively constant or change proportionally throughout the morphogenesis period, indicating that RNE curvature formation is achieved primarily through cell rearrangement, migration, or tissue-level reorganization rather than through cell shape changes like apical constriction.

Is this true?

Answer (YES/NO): NO